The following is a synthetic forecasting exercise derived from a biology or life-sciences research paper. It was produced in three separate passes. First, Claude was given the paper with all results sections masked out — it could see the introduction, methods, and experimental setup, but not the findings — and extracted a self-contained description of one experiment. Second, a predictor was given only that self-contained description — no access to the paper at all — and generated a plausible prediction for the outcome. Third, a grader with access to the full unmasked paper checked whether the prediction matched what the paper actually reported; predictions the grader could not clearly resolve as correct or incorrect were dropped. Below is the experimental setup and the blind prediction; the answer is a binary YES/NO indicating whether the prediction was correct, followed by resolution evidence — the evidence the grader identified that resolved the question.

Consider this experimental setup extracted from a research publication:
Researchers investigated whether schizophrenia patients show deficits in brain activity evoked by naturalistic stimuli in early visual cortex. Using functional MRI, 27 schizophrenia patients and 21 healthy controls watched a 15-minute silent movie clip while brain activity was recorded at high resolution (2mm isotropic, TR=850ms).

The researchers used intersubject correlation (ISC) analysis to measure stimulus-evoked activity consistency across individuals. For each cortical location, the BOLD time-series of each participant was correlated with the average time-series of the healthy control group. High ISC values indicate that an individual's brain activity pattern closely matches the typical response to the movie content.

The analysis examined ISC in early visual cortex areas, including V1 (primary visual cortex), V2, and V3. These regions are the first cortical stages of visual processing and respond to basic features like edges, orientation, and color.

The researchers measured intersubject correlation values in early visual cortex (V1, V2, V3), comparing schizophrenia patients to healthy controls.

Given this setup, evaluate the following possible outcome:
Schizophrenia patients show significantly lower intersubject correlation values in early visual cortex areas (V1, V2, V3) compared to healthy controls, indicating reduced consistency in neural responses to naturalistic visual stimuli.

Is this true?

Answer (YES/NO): NO